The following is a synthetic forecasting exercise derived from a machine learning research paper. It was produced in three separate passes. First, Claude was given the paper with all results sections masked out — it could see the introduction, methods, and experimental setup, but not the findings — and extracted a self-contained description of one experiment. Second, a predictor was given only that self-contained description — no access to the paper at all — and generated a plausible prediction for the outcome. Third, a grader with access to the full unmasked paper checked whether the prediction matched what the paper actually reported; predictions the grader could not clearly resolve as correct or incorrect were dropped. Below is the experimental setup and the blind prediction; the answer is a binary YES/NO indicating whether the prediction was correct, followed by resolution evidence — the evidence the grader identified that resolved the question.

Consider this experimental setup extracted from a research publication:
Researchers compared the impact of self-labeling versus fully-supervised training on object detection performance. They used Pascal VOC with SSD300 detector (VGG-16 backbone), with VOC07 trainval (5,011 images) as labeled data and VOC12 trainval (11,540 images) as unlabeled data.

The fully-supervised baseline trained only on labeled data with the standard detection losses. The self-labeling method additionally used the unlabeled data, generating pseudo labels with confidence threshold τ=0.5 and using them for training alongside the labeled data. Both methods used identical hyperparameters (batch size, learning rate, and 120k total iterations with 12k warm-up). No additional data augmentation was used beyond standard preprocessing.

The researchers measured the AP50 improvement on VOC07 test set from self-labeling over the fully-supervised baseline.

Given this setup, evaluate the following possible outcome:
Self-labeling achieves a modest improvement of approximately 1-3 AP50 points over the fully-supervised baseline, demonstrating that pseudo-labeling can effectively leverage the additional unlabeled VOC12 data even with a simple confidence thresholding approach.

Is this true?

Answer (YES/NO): NO